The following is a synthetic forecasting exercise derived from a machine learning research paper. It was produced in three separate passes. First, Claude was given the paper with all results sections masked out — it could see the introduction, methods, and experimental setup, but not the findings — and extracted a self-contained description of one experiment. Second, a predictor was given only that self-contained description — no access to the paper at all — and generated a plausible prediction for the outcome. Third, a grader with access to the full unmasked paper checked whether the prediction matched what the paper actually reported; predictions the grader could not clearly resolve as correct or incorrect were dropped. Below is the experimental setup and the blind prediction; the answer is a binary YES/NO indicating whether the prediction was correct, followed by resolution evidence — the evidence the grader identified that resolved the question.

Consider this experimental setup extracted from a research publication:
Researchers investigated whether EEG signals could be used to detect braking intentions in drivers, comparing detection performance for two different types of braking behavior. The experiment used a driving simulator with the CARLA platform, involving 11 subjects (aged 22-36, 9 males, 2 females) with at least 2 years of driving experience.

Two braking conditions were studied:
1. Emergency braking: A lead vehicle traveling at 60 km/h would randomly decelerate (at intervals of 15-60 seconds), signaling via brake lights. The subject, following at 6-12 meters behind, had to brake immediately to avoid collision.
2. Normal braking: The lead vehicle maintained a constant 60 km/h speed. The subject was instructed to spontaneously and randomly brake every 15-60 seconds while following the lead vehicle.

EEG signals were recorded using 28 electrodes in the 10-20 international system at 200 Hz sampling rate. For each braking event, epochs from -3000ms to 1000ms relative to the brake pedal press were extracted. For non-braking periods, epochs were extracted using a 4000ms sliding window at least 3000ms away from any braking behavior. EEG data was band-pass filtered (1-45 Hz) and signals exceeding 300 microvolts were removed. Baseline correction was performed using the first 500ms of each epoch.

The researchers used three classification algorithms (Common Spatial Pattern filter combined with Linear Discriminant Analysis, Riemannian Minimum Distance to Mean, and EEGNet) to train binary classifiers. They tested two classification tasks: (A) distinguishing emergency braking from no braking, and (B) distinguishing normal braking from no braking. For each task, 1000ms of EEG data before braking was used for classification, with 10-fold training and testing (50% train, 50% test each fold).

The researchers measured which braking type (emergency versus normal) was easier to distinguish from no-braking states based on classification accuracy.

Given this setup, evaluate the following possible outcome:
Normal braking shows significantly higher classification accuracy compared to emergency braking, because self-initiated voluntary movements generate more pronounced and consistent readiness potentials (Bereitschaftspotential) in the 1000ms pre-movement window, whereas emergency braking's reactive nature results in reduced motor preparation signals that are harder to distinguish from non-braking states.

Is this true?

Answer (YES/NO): NO